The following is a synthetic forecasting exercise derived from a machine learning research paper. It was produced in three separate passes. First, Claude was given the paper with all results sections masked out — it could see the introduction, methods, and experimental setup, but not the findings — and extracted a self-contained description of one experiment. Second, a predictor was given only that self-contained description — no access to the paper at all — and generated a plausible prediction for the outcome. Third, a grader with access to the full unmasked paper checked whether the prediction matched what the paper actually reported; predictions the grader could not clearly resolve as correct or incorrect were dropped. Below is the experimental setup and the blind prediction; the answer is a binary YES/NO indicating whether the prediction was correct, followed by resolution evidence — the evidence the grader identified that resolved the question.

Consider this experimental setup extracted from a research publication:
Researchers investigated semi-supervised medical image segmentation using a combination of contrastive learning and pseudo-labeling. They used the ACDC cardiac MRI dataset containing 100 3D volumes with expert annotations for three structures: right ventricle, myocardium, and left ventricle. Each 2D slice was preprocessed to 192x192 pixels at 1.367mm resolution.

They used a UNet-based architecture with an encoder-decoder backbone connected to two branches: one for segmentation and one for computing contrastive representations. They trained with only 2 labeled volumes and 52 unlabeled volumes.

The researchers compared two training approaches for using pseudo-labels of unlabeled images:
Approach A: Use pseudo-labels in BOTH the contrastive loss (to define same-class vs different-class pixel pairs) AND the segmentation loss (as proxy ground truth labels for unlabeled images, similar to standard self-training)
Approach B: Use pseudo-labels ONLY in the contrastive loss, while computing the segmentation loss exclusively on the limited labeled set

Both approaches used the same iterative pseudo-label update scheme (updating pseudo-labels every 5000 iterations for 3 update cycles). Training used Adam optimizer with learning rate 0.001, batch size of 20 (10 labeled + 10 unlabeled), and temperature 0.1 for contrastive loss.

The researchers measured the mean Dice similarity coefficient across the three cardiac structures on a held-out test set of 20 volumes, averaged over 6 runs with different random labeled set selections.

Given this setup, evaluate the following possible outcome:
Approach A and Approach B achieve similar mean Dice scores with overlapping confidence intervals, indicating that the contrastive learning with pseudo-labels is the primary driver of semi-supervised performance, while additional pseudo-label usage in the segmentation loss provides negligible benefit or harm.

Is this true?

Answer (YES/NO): NO